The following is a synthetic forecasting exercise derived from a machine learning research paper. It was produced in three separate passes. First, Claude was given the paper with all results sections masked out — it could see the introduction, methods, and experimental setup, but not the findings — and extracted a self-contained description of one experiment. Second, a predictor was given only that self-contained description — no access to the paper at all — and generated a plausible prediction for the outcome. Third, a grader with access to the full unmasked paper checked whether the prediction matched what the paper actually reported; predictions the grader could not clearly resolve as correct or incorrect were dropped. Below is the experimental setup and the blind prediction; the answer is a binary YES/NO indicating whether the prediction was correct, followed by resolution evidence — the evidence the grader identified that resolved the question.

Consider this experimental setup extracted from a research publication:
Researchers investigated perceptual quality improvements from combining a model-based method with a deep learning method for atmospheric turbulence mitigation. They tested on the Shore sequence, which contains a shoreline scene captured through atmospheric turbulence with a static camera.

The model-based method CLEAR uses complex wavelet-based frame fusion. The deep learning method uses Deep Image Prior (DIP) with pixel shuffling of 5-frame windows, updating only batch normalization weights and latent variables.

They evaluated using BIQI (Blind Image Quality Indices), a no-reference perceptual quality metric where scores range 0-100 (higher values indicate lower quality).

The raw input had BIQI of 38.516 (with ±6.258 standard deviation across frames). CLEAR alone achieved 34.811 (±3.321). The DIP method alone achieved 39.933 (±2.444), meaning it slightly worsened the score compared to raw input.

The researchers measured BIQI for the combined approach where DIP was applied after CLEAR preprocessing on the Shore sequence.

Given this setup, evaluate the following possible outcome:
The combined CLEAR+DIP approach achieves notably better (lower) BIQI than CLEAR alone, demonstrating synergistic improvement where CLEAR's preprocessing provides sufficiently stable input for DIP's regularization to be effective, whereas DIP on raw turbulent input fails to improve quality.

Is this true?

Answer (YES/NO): YES